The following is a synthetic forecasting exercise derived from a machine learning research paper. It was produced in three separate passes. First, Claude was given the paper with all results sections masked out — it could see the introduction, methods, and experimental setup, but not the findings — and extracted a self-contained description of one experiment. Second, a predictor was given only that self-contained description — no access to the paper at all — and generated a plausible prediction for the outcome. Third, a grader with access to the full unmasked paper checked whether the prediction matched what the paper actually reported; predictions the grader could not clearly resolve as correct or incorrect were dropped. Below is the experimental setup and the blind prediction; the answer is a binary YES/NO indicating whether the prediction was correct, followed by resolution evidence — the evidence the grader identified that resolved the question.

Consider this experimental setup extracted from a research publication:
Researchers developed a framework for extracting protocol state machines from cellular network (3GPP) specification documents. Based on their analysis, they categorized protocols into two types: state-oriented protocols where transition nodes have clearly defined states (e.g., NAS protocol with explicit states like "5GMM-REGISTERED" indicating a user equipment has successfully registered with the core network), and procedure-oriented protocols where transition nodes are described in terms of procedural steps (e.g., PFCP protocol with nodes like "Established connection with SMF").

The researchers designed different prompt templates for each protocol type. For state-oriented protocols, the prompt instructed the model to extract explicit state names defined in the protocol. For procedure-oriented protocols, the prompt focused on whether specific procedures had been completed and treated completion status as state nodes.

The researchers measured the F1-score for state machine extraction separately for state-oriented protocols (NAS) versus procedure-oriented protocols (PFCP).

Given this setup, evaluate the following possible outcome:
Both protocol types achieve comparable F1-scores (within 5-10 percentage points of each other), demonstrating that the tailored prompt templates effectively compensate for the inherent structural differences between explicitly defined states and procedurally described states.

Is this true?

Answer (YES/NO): NO